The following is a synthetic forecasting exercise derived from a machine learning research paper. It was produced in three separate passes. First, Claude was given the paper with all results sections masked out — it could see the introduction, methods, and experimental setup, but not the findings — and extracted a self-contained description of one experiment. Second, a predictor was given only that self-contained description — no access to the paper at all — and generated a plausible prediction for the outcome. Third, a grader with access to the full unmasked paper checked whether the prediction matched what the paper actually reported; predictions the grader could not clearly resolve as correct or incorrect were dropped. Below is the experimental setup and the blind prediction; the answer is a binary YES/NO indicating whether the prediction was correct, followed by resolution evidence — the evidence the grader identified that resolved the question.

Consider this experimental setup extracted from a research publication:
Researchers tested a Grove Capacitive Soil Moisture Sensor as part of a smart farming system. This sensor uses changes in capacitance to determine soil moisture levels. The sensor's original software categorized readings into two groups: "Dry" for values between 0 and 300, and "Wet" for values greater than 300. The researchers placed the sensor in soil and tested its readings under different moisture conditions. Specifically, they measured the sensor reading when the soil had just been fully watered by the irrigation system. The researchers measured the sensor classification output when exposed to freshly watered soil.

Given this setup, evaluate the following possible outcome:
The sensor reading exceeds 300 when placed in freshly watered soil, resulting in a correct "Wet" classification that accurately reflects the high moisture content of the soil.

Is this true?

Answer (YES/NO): NO